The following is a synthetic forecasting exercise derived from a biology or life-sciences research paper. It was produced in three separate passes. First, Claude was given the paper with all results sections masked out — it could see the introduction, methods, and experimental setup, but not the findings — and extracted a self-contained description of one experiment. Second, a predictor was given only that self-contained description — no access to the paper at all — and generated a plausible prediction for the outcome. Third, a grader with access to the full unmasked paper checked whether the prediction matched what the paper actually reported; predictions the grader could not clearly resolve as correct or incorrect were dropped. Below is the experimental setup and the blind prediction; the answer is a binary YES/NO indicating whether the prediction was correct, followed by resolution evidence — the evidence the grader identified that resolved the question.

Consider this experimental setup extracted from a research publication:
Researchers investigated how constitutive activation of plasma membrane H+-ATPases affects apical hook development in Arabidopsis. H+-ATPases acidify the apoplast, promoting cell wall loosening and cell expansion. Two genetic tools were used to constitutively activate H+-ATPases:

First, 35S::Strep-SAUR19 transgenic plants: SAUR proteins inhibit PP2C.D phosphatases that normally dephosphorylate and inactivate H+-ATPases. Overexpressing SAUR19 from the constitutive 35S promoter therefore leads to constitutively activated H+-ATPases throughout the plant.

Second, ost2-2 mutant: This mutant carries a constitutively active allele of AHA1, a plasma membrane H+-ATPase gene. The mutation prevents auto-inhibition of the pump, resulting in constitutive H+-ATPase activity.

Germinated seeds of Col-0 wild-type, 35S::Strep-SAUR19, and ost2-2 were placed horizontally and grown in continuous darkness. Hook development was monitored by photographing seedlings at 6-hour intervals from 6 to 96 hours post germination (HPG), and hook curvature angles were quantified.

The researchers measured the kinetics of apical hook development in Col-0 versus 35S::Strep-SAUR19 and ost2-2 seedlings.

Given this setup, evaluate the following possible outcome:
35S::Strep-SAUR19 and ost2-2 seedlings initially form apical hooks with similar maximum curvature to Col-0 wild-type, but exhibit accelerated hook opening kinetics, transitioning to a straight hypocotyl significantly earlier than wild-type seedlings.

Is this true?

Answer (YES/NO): NO